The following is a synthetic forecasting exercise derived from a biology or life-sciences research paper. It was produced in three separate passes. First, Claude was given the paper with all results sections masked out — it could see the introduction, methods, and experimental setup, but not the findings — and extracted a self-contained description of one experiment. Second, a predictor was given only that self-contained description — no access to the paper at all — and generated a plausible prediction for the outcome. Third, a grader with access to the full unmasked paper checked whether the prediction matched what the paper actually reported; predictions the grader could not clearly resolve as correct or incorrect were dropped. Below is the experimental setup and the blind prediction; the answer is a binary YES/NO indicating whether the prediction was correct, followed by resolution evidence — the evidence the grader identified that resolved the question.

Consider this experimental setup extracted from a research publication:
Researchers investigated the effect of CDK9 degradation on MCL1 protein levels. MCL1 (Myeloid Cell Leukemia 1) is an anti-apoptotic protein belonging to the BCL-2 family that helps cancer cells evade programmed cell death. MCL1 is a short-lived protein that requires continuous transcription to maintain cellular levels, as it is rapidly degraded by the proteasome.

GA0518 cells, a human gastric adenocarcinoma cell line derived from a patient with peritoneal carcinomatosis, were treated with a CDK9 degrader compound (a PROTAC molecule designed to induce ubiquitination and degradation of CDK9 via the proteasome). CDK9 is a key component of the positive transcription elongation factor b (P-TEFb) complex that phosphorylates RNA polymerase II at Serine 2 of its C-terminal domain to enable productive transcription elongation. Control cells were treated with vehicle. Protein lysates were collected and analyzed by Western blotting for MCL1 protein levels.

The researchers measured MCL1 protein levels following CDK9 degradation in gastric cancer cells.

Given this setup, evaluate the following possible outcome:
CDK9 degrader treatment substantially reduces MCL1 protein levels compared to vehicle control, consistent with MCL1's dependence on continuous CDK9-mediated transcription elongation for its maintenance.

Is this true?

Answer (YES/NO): YES